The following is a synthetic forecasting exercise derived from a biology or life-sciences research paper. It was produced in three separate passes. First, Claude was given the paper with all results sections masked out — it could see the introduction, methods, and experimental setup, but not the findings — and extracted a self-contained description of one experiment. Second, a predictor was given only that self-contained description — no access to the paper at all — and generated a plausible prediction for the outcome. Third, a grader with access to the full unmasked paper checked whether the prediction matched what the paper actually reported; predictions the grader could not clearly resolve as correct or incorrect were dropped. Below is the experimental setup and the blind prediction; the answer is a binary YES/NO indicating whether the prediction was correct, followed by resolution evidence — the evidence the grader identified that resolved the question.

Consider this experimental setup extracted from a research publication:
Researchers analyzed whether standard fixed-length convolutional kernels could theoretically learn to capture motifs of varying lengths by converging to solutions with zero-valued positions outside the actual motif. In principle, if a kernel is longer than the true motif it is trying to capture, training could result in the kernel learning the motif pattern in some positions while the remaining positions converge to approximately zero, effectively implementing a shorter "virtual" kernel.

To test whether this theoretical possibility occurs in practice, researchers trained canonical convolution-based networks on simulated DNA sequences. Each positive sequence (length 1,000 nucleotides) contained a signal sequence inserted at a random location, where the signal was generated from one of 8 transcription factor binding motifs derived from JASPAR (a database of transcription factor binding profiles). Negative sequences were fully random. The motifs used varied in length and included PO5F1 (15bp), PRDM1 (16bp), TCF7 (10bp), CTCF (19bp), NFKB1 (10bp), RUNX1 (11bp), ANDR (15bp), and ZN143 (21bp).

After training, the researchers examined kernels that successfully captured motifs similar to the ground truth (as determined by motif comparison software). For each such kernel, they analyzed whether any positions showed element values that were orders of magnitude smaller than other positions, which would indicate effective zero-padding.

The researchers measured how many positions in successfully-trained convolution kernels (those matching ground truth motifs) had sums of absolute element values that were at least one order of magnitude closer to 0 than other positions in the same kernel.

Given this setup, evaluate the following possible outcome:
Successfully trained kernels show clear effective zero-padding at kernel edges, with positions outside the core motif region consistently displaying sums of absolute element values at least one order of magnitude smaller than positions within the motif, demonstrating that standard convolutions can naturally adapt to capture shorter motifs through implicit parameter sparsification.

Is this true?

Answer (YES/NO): NO